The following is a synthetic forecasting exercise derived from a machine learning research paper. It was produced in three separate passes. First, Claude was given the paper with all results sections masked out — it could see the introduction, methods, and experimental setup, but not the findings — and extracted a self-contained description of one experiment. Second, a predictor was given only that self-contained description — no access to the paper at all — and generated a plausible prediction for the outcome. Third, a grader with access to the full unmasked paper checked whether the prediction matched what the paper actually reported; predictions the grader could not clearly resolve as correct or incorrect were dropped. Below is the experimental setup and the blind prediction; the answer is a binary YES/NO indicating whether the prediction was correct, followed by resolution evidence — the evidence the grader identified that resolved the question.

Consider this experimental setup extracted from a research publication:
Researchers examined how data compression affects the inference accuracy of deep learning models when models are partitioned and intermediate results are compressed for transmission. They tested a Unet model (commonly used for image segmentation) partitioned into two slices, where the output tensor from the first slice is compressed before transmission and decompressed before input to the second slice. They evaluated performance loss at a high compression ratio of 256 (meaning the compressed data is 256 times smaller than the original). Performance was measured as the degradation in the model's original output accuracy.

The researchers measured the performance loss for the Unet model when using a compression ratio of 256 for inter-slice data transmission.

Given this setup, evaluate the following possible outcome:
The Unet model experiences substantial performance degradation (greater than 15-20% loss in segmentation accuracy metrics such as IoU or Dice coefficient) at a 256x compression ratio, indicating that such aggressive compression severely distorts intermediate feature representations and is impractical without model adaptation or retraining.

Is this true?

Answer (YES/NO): NO